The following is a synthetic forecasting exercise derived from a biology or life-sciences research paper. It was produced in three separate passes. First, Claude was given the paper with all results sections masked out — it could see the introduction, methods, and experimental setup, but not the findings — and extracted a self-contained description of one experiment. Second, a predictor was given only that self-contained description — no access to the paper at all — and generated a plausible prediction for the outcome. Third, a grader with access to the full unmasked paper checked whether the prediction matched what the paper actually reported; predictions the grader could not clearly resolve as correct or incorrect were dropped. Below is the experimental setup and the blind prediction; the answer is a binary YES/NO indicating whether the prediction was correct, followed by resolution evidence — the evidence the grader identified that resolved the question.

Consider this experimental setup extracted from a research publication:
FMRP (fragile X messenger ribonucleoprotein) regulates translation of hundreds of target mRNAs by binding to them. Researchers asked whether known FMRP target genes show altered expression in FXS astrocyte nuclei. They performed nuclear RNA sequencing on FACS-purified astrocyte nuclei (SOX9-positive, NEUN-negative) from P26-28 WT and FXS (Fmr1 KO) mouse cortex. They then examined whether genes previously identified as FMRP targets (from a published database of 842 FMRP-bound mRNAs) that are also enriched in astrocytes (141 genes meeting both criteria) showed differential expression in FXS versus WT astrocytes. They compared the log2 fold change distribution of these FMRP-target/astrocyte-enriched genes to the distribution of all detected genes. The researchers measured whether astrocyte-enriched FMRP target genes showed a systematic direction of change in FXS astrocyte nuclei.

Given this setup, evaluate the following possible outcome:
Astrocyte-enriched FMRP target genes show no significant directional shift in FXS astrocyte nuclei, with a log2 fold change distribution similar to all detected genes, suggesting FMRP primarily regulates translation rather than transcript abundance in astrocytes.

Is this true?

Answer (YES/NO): NO